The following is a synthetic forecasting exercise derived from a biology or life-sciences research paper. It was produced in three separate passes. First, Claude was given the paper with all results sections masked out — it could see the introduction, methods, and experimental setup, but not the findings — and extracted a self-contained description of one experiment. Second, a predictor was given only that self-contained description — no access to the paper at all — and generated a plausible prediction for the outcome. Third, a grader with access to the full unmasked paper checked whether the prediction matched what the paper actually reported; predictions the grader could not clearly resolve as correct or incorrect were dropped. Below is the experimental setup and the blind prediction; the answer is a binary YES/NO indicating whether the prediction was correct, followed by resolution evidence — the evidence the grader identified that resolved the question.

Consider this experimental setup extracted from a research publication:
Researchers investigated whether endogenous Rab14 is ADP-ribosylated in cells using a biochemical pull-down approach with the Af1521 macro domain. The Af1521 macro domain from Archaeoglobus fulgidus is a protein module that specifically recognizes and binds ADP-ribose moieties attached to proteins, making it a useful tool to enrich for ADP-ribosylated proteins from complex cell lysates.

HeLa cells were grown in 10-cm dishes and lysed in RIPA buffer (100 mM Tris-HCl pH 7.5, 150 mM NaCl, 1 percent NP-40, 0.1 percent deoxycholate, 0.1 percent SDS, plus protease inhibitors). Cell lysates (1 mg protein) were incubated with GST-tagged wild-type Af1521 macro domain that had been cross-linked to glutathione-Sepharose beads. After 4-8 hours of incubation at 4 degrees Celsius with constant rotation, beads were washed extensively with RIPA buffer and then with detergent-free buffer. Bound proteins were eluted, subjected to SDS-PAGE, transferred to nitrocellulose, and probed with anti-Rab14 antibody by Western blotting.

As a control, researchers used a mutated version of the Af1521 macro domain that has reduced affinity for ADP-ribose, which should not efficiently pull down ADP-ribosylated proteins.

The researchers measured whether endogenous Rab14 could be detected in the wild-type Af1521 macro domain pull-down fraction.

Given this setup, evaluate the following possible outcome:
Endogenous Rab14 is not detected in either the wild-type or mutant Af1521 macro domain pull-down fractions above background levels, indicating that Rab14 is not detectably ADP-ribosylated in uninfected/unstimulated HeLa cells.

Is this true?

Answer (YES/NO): NO